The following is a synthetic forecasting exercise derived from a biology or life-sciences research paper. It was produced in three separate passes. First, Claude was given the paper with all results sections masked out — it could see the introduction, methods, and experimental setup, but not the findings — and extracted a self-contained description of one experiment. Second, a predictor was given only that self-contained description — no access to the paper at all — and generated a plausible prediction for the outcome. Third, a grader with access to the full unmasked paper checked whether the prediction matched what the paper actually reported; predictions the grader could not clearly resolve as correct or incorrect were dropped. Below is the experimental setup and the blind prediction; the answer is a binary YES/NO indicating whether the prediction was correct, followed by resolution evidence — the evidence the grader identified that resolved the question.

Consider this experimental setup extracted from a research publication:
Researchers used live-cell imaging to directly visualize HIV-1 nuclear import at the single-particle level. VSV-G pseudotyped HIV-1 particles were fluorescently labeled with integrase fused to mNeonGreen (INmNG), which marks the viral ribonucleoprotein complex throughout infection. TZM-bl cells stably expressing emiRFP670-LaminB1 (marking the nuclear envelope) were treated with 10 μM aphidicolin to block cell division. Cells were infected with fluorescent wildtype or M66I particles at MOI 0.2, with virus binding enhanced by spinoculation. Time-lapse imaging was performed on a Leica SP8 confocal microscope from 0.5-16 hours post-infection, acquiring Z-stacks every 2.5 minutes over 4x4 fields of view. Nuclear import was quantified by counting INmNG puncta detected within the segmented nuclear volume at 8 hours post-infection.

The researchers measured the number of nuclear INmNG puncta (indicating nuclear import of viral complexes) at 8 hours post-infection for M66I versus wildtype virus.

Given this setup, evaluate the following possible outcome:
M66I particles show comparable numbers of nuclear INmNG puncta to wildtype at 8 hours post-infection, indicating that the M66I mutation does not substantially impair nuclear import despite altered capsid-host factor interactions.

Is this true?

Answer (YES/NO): NO